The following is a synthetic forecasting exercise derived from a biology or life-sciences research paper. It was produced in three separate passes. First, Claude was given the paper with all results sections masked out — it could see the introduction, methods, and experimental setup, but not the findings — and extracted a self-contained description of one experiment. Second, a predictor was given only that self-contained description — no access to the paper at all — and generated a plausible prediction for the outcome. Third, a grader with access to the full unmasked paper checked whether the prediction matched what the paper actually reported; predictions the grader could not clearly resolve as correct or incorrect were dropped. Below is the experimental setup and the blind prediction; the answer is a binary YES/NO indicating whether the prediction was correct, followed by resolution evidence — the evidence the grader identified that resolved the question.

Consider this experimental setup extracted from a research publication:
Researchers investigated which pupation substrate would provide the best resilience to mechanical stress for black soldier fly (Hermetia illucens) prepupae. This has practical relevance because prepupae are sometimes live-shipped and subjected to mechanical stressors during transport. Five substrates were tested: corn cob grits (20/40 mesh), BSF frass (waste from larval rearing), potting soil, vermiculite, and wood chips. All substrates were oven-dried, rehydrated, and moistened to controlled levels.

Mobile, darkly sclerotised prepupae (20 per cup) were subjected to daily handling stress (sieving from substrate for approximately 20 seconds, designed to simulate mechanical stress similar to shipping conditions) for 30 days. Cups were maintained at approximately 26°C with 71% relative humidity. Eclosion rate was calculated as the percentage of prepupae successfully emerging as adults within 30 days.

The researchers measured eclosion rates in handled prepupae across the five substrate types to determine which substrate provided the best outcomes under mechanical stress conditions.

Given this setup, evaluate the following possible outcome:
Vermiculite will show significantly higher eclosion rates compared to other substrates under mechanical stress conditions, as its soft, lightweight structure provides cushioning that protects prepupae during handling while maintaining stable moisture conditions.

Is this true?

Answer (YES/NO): NO